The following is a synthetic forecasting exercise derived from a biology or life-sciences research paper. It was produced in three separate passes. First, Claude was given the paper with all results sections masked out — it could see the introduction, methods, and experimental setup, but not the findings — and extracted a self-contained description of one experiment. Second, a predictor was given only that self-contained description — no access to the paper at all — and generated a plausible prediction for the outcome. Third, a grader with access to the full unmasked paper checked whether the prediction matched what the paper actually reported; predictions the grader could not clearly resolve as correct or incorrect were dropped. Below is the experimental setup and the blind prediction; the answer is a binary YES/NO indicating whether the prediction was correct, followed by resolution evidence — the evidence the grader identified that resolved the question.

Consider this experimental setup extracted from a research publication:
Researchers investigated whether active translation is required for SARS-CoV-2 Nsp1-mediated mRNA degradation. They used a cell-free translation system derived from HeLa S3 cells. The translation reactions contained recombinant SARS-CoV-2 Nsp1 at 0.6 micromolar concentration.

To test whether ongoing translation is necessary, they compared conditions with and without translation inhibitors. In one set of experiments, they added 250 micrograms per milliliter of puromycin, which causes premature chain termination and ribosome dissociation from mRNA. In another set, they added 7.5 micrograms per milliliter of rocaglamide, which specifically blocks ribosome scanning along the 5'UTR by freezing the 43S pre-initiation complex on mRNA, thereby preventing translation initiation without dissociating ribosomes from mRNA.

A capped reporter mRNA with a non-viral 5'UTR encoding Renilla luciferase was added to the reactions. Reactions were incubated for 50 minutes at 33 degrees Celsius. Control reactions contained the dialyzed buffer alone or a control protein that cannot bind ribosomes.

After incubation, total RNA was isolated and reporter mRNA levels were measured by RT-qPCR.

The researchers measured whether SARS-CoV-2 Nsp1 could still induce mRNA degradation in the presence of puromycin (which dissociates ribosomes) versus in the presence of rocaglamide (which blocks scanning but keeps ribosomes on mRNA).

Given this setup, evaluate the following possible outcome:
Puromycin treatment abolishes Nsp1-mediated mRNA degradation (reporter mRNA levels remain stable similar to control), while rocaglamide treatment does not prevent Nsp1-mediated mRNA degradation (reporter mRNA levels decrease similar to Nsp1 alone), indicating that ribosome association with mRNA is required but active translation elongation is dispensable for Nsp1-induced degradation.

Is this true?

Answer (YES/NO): NO